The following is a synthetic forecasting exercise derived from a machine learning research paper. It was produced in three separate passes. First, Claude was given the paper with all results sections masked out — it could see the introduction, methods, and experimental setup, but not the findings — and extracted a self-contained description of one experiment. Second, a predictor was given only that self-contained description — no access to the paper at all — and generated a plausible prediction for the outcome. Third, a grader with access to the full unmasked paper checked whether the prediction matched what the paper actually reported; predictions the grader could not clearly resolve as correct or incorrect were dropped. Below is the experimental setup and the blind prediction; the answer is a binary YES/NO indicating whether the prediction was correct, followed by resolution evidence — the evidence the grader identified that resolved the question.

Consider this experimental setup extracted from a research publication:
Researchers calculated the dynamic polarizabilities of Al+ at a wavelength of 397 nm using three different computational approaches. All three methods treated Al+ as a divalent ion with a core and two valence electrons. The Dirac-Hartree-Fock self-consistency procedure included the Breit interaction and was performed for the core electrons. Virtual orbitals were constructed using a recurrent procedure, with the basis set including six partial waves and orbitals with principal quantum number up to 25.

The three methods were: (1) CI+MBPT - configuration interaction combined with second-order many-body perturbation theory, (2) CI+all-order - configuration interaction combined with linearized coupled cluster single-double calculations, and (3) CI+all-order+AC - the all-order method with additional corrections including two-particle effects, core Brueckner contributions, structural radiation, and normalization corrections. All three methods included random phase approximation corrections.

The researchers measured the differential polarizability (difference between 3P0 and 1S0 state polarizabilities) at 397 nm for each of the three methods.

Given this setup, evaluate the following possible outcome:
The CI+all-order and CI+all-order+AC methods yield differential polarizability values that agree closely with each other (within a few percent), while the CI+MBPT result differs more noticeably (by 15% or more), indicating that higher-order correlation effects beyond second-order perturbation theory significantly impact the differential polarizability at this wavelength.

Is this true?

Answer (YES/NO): NO